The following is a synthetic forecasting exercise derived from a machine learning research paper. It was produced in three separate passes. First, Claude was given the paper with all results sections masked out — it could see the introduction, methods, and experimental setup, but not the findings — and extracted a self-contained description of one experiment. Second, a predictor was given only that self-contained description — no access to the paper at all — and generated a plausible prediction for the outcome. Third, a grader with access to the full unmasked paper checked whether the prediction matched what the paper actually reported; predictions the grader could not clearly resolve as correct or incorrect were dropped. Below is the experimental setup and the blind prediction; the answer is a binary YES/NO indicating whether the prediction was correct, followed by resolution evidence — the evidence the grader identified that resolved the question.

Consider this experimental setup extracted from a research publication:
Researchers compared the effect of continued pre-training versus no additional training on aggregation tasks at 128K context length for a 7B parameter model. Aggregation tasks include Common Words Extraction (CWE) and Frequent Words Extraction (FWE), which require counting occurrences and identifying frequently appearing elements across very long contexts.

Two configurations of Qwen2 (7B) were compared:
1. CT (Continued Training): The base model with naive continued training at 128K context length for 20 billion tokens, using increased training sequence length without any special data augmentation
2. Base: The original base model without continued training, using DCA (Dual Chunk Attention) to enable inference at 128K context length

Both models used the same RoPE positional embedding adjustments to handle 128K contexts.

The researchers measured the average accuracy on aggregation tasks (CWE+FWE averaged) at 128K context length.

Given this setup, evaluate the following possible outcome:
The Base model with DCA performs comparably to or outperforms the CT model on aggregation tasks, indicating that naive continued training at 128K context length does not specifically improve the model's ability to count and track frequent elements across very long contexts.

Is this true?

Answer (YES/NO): YES